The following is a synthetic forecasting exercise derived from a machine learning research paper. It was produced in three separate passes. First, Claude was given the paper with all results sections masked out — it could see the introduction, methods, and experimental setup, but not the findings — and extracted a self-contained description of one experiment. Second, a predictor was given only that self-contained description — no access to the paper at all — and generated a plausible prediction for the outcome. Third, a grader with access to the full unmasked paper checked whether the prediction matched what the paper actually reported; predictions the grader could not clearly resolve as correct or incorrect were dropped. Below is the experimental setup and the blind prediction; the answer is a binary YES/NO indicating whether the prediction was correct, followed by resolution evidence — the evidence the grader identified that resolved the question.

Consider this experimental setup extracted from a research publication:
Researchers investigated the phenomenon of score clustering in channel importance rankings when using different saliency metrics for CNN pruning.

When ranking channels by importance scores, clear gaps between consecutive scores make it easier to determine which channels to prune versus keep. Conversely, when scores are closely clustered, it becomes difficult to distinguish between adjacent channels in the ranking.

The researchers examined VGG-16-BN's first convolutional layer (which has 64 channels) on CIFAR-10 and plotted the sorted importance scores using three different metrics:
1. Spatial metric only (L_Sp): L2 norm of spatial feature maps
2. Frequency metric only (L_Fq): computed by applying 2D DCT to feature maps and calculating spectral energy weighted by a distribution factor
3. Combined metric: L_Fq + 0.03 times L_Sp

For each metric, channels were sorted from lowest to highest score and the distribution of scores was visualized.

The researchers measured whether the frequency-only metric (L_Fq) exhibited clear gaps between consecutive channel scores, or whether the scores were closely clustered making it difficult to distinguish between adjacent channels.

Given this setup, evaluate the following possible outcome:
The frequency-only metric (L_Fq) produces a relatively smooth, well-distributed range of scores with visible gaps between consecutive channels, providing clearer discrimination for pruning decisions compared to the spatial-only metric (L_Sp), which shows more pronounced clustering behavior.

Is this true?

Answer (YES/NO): NO